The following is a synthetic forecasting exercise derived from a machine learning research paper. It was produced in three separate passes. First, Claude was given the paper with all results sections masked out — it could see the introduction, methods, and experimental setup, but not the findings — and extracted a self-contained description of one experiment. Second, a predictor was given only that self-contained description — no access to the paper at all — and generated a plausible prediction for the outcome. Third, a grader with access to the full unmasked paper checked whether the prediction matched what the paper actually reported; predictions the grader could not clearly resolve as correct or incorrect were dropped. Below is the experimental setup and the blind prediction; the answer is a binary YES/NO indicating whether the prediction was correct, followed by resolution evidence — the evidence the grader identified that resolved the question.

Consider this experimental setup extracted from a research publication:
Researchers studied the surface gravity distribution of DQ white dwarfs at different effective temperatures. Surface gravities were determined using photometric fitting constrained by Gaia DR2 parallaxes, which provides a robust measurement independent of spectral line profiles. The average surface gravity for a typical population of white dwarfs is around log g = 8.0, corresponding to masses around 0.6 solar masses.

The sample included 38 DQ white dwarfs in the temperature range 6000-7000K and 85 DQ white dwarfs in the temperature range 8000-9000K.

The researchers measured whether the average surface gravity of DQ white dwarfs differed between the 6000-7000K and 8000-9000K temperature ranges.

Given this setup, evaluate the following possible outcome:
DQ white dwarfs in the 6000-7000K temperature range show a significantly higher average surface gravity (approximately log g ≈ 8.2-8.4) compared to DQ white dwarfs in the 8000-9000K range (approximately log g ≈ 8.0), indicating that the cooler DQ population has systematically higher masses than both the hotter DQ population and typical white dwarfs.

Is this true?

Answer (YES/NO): NO